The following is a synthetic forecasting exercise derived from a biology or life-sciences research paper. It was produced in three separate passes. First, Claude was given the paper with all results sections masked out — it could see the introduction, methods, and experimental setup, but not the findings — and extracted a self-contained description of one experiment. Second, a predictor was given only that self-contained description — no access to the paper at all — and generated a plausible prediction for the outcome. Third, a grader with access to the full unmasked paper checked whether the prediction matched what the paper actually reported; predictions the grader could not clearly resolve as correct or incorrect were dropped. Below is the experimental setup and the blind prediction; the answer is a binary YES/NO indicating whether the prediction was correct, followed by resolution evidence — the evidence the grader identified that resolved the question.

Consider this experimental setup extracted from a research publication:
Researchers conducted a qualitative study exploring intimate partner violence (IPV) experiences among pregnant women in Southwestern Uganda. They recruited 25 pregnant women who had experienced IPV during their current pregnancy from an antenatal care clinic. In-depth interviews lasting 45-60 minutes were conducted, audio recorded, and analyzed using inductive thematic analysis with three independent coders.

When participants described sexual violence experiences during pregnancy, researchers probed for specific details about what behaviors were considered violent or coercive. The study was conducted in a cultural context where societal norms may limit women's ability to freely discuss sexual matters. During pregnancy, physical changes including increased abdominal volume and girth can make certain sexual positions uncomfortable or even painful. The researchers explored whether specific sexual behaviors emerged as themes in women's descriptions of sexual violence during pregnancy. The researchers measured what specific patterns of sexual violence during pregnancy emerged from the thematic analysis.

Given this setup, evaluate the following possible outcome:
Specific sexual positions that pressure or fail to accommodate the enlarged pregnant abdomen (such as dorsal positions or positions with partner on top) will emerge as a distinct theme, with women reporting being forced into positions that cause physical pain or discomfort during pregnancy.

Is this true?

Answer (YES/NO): YES